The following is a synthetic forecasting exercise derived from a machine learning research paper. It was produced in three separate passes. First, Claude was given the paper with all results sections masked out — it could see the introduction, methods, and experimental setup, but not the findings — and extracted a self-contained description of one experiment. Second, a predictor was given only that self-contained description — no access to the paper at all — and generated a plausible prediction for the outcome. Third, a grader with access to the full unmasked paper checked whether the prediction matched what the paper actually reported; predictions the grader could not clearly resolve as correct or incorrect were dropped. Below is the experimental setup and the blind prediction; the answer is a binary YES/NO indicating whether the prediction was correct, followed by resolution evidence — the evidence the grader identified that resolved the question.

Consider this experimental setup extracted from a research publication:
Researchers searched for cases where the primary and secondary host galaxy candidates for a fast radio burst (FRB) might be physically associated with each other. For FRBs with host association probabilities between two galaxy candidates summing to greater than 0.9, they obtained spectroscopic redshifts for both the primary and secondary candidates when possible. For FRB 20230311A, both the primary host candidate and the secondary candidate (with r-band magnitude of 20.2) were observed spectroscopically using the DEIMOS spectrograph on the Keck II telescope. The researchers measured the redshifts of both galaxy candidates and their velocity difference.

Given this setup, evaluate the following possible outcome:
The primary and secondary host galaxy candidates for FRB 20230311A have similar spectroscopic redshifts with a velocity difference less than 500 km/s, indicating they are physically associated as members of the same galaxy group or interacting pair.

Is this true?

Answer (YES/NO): YES